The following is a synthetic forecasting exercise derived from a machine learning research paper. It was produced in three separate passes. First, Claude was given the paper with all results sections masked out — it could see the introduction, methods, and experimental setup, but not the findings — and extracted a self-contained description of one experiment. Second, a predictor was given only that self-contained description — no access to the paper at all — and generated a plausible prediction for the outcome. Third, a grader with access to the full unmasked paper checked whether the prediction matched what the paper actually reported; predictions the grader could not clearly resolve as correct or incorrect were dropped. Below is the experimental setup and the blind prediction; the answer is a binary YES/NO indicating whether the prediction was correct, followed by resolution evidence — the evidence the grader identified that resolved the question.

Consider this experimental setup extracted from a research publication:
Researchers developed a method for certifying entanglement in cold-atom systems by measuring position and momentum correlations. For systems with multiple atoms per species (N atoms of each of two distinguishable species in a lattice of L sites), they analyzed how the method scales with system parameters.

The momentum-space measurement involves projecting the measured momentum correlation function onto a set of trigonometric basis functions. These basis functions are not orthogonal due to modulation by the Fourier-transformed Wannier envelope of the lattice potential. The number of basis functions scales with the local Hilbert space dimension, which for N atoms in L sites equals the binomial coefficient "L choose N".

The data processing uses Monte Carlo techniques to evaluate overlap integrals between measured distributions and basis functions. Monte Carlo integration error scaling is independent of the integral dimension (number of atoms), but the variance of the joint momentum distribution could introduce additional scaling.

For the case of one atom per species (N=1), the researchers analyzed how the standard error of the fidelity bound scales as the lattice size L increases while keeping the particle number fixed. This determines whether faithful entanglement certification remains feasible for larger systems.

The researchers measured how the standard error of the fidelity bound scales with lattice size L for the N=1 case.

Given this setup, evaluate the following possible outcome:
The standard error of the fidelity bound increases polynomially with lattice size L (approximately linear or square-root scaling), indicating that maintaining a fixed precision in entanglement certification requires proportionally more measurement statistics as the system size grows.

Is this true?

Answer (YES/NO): NO